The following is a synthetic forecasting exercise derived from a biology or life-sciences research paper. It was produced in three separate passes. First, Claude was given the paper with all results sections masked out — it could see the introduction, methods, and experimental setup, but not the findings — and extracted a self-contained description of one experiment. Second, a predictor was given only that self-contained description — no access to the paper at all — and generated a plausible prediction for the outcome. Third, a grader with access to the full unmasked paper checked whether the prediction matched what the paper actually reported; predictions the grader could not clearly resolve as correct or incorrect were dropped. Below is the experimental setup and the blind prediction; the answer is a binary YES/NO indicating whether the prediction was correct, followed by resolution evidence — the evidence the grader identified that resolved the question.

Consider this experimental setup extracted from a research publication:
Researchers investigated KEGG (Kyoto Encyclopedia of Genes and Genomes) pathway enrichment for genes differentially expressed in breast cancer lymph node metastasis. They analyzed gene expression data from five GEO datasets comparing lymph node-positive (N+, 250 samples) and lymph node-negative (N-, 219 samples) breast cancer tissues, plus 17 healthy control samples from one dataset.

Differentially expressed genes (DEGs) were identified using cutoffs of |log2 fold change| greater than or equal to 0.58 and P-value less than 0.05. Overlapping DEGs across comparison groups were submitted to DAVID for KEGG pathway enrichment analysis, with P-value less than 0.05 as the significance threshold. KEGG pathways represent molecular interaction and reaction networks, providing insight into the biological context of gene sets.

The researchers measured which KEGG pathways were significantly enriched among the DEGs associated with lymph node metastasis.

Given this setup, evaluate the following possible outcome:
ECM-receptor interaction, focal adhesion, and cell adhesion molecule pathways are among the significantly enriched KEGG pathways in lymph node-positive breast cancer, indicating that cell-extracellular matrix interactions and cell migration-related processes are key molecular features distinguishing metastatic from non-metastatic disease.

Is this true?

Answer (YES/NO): NO